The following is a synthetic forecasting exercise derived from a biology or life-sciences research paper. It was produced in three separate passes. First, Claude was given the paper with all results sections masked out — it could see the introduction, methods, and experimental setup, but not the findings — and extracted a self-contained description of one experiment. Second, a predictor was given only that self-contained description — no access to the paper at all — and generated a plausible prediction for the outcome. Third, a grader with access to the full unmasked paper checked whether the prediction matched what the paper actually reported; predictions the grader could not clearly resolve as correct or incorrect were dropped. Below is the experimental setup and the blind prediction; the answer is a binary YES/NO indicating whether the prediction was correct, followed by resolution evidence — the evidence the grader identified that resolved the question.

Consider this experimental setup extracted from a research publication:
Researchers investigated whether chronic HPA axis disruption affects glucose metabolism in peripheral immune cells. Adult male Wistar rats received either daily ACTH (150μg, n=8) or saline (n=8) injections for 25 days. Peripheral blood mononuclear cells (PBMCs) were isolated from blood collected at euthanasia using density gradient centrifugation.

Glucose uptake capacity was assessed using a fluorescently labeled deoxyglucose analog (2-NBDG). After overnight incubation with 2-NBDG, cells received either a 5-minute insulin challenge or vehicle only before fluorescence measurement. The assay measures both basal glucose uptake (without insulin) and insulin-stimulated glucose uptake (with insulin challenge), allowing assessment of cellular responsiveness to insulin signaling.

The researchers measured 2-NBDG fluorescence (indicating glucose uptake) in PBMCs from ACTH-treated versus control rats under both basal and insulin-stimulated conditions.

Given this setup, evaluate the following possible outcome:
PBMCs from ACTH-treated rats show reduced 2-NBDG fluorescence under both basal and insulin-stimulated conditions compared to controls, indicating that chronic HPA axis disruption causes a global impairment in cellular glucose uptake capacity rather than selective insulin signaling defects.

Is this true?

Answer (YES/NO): YES